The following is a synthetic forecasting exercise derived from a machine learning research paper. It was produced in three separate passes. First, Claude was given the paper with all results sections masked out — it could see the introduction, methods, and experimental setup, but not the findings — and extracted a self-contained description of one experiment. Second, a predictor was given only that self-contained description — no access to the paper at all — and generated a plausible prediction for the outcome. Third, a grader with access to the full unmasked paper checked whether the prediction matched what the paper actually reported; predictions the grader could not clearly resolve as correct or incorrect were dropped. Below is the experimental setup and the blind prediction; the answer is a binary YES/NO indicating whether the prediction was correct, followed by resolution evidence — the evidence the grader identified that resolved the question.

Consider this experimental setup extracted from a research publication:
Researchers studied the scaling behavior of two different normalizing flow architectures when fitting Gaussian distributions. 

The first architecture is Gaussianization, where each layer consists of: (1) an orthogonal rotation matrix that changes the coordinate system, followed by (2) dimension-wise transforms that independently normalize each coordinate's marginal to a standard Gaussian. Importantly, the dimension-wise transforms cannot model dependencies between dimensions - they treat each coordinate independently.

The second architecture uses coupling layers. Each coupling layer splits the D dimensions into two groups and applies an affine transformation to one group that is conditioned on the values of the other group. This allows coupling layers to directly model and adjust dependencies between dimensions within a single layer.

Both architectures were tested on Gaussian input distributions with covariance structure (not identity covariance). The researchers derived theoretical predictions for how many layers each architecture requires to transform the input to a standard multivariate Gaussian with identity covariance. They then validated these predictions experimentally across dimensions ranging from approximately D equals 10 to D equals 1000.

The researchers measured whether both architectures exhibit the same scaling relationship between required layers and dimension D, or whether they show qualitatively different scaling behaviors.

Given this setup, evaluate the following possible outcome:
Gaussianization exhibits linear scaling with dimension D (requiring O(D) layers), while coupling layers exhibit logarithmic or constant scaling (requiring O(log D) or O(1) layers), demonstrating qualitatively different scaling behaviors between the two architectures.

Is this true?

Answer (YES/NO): YES